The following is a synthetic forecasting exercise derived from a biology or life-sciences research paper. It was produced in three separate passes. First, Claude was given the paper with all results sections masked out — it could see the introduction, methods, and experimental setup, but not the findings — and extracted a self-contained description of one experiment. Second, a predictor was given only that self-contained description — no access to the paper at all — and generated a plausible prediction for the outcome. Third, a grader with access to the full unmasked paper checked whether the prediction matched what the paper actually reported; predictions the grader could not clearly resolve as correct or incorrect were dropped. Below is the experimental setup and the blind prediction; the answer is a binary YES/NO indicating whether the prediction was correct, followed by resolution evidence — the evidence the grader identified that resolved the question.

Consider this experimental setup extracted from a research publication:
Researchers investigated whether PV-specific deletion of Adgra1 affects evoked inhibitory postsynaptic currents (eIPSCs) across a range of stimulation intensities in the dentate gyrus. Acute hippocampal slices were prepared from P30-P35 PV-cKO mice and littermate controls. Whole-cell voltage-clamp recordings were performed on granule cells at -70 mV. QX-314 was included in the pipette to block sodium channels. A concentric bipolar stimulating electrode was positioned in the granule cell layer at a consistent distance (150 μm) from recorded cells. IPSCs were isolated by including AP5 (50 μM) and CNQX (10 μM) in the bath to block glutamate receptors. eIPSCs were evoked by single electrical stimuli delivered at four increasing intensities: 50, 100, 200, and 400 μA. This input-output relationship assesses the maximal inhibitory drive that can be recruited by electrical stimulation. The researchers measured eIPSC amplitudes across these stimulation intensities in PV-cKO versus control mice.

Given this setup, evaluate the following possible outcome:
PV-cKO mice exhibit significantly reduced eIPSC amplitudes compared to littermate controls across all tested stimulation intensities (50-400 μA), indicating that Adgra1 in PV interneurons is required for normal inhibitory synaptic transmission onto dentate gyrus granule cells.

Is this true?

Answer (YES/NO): YES